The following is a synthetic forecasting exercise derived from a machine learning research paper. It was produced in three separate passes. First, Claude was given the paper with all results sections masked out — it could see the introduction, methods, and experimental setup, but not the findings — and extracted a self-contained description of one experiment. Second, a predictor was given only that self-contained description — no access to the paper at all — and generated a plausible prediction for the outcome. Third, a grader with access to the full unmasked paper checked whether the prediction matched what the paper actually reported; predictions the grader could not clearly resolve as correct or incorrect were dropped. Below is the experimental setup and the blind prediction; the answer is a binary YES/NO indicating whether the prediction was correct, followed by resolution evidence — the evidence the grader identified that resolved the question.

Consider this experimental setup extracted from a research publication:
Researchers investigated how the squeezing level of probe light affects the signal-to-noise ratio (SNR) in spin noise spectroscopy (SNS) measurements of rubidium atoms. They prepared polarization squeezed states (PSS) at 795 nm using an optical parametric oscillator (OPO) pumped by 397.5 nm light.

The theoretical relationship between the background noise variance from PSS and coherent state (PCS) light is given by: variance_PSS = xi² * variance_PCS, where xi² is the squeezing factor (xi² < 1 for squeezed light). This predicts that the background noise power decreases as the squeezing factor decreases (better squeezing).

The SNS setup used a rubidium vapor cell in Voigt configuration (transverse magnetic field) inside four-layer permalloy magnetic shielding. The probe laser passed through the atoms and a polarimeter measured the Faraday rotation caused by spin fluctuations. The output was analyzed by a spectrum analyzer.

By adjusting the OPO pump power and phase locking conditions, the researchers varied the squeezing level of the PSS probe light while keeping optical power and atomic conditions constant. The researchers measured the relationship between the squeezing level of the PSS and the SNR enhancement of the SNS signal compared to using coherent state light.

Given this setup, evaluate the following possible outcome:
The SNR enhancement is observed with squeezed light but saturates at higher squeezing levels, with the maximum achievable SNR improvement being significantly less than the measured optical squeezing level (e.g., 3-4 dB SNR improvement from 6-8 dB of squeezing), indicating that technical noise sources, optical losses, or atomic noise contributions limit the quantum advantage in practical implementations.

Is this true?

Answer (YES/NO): NO